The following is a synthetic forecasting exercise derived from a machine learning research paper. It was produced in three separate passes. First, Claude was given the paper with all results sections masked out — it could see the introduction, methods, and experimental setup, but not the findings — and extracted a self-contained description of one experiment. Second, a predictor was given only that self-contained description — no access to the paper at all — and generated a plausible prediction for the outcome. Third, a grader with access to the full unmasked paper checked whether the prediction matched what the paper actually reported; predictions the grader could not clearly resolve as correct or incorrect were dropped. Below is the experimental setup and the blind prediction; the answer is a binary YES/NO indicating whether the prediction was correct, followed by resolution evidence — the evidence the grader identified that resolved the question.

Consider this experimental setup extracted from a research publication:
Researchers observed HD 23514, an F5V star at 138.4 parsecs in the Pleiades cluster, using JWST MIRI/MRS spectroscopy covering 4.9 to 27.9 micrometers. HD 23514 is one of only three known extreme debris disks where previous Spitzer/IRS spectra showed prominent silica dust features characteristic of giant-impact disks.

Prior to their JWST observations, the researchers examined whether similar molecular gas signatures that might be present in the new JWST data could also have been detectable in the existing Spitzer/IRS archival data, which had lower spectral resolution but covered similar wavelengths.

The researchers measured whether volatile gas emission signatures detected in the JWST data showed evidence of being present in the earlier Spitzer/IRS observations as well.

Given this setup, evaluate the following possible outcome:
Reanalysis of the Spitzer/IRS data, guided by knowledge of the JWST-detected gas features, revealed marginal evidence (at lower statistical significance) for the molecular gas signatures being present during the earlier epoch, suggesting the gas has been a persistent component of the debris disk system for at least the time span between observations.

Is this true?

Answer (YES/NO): YES